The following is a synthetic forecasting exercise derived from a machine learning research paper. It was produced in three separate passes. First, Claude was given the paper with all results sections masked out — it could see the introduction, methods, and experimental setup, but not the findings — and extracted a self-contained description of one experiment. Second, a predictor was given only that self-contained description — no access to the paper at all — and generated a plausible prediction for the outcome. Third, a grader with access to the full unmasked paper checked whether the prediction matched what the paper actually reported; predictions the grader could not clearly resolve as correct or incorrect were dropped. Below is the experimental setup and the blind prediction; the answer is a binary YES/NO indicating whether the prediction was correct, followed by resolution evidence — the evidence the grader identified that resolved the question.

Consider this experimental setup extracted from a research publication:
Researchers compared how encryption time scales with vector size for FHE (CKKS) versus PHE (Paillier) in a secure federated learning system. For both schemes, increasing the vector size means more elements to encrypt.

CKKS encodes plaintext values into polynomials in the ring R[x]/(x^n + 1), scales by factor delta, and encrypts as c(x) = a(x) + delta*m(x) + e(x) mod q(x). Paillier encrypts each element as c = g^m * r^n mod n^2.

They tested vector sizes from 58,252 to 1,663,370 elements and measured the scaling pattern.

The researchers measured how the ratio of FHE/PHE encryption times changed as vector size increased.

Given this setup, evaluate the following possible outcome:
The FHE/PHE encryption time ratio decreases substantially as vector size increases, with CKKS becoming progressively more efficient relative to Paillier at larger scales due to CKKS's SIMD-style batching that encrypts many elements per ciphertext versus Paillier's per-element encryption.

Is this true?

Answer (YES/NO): NO